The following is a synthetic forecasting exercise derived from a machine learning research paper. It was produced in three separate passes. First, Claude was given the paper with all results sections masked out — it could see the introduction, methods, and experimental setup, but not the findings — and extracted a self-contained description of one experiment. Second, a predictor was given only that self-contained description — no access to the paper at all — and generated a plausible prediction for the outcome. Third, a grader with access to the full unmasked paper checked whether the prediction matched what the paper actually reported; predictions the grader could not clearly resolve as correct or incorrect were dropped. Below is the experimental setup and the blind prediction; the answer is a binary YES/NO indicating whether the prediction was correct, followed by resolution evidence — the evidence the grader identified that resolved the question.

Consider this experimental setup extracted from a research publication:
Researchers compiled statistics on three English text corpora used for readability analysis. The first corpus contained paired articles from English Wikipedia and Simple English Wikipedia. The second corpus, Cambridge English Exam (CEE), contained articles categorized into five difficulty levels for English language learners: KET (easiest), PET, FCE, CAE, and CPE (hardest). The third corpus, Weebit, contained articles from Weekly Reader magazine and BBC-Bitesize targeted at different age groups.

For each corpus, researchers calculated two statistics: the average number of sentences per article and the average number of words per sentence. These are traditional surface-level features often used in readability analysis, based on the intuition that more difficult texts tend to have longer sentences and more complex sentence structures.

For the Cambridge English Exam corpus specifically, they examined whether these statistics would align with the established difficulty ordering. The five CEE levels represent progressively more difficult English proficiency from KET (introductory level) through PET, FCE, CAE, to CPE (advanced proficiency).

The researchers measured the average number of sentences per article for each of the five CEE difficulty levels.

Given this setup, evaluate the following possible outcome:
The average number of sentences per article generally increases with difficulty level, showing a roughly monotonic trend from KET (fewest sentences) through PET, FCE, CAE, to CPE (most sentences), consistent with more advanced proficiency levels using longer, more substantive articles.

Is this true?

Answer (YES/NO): NO